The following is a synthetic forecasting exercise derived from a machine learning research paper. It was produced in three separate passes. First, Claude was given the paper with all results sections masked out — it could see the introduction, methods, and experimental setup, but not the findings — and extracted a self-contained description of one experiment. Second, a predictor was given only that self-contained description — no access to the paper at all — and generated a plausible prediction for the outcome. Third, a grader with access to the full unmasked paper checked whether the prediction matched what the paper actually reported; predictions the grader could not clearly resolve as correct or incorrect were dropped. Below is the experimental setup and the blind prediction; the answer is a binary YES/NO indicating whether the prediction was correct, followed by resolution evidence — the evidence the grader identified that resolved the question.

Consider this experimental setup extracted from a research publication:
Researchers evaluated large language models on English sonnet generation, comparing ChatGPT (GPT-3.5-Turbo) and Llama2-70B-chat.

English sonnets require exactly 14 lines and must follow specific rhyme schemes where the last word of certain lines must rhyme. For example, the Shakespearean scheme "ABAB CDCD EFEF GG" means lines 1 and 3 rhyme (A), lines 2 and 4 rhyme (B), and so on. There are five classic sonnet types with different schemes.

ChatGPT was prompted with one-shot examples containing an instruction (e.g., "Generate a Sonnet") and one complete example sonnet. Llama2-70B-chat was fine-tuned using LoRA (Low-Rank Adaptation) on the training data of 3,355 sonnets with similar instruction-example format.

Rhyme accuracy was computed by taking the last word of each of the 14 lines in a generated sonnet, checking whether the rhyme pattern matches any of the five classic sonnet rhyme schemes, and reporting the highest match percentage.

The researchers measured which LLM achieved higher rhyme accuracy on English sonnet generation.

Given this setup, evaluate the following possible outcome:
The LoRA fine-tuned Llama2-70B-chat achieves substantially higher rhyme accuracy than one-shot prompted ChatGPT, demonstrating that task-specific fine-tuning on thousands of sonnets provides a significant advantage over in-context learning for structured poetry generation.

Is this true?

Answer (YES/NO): NO